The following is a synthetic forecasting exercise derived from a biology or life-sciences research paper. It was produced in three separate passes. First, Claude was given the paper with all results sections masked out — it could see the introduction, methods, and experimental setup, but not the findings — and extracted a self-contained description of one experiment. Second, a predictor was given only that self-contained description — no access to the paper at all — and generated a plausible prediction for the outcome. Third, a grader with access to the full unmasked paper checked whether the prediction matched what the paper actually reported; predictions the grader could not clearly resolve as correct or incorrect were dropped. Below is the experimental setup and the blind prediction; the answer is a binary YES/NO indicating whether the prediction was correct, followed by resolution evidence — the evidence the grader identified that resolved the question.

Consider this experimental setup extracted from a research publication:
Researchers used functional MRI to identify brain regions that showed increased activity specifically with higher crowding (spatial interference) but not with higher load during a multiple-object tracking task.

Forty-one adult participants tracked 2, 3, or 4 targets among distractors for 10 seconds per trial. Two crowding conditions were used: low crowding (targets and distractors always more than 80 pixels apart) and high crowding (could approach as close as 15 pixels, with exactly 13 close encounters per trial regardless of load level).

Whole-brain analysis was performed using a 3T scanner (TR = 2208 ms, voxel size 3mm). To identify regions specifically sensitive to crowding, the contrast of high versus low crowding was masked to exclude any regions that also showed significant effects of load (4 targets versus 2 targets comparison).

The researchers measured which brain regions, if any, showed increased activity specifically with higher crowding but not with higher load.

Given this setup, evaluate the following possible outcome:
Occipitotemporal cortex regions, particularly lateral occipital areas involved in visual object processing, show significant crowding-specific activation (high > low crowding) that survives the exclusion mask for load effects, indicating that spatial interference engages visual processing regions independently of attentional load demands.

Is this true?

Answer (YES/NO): NO